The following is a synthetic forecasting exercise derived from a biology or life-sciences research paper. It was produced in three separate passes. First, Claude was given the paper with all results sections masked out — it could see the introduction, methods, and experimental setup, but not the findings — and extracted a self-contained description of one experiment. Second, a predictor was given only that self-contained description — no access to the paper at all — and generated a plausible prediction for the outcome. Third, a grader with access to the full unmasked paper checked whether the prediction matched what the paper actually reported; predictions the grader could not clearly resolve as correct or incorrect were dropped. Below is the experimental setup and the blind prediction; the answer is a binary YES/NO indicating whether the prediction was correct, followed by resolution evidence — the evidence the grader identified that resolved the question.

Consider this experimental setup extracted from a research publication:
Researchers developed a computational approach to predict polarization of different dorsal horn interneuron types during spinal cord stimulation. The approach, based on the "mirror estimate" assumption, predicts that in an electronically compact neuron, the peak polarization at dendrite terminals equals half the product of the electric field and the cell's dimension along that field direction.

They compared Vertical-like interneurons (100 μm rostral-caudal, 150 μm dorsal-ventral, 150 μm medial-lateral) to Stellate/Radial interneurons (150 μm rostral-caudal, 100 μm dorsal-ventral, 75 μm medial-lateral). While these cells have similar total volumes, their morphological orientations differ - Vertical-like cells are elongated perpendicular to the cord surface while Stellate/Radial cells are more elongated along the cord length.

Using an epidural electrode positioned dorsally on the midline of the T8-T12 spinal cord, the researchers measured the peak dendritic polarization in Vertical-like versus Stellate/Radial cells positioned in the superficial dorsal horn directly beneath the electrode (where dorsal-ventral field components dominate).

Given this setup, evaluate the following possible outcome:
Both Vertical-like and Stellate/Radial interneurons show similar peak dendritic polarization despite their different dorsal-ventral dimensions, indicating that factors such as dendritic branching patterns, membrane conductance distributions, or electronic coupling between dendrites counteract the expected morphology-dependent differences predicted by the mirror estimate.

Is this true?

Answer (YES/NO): NO